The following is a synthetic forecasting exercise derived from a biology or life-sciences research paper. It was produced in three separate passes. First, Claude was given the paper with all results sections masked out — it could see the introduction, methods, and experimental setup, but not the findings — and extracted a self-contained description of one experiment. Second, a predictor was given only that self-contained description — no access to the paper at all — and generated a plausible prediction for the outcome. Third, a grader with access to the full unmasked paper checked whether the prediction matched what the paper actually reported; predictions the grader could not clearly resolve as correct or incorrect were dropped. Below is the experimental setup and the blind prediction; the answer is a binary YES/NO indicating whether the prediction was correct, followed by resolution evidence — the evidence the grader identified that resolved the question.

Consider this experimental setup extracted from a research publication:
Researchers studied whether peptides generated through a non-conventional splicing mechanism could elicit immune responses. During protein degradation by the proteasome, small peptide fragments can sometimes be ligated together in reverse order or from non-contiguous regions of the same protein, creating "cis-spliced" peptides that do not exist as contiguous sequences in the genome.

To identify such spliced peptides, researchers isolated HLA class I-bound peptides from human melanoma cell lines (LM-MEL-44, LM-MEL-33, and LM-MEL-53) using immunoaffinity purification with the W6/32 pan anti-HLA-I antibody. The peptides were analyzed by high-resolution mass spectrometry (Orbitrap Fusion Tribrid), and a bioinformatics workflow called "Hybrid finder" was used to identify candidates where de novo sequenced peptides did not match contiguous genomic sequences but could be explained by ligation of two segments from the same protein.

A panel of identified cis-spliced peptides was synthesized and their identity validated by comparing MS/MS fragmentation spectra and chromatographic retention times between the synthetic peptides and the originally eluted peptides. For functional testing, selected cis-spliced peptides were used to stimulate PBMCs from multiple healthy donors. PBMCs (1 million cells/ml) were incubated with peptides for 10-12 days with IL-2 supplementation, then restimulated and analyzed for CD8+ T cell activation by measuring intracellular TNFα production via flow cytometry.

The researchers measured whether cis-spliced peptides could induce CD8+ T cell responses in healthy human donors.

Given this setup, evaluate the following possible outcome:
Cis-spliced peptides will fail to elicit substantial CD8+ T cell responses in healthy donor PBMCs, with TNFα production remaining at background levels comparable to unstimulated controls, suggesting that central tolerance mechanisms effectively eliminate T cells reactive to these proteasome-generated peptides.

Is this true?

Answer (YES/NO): NO